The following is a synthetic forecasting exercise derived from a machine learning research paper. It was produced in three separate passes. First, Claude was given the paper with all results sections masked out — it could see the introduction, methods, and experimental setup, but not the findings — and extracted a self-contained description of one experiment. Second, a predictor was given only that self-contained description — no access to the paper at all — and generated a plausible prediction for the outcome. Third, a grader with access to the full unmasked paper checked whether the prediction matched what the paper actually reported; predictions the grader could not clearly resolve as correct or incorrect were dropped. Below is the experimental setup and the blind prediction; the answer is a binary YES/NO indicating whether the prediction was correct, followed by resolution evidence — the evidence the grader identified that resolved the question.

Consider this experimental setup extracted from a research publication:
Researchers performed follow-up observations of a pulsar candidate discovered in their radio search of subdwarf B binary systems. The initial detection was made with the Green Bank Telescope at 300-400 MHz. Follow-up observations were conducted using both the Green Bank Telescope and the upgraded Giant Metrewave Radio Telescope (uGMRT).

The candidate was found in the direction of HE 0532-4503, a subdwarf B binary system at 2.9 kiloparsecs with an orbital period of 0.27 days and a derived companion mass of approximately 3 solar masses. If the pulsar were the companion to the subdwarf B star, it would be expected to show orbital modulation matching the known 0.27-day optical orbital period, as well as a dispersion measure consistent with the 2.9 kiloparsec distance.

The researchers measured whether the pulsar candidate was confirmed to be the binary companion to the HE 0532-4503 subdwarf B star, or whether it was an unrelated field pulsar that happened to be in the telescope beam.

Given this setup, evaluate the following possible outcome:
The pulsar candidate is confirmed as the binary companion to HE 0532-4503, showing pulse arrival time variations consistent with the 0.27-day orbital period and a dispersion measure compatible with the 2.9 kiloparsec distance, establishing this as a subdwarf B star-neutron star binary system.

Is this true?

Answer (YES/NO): NO